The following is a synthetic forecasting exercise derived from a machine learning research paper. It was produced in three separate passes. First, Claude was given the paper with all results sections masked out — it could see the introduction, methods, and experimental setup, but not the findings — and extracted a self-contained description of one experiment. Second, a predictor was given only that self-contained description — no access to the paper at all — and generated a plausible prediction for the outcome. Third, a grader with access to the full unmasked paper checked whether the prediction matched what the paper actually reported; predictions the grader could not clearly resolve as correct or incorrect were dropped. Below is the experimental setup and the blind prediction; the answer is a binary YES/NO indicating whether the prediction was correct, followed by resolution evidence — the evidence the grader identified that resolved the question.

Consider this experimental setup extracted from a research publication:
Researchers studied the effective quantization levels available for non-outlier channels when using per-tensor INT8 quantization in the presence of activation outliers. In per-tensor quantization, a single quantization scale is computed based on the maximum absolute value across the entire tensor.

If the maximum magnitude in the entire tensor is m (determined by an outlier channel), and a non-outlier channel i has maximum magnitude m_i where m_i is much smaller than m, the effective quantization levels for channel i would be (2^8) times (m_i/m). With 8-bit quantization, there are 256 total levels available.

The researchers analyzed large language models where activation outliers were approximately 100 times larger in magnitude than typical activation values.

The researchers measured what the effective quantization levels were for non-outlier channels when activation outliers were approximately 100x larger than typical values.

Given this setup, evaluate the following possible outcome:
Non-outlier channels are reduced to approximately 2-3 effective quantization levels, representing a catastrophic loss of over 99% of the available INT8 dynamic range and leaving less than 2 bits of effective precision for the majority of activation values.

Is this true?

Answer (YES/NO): YES